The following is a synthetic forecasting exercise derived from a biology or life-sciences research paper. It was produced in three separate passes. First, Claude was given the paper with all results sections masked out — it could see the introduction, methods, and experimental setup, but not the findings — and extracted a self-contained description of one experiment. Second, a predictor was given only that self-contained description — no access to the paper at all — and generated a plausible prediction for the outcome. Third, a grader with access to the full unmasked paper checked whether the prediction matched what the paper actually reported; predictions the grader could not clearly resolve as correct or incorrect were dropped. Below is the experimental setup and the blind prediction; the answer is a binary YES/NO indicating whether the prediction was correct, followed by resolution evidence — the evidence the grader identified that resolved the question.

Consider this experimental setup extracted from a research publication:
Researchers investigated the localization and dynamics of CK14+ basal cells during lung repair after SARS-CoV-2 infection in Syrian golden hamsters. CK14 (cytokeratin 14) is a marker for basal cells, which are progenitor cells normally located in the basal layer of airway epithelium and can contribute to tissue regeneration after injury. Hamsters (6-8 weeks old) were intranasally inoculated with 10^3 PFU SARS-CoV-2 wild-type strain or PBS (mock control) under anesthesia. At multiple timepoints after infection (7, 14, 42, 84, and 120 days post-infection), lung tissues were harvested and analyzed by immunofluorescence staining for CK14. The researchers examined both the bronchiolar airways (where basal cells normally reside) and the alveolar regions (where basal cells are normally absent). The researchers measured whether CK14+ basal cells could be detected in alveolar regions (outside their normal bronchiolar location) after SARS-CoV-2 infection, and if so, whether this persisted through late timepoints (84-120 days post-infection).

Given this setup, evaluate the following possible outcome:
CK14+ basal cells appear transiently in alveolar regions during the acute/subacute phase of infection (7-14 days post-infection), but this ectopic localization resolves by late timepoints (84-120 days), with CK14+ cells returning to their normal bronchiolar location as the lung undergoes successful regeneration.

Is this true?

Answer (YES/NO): NO